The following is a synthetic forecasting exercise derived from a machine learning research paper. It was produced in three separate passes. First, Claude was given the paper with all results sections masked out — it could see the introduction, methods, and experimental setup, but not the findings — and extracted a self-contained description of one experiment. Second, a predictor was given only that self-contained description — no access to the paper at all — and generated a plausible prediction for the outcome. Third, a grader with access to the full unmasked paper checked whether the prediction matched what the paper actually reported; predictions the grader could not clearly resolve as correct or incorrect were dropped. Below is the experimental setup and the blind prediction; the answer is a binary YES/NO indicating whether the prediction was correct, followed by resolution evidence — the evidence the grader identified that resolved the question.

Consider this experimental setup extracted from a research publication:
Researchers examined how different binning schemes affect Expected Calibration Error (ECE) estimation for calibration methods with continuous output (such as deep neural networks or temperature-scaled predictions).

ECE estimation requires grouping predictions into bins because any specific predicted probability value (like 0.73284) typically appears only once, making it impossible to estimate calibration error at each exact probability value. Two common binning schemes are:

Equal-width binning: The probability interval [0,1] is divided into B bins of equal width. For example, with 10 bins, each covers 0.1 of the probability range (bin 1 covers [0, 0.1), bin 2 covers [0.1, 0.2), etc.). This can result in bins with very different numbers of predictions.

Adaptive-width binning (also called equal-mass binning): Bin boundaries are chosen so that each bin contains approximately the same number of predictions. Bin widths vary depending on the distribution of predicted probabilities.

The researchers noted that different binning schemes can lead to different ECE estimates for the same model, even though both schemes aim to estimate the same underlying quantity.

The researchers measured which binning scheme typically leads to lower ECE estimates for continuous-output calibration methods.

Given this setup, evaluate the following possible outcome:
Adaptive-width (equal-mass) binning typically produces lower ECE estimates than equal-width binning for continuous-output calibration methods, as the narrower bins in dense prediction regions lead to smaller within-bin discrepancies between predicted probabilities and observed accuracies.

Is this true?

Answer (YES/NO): NO